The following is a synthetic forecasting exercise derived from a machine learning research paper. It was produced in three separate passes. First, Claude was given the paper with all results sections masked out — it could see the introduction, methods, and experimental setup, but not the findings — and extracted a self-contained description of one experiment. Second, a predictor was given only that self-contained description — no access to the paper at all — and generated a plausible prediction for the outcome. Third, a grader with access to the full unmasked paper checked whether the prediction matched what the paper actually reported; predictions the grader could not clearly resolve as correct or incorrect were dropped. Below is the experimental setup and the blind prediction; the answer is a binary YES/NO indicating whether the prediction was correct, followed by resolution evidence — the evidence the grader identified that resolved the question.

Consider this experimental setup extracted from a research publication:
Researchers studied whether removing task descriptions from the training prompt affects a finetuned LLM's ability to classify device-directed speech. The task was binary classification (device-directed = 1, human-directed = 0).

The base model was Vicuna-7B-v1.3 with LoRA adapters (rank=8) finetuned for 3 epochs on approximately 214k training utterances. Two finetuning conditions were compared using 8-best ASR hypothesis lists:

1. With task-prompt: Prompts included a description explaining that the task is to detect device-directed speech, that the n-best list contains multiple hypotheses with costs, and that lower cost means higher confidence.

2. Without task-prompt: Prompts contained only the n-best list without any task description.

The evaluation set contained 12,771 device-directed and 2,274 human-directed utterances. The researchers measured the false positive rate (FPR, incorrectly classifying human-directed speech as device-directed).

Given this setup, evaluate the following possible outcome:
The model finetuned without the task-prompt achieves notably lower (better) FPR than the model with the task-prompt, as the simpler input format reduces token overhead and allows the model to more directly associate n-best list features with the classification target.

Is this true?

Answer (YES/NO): NO